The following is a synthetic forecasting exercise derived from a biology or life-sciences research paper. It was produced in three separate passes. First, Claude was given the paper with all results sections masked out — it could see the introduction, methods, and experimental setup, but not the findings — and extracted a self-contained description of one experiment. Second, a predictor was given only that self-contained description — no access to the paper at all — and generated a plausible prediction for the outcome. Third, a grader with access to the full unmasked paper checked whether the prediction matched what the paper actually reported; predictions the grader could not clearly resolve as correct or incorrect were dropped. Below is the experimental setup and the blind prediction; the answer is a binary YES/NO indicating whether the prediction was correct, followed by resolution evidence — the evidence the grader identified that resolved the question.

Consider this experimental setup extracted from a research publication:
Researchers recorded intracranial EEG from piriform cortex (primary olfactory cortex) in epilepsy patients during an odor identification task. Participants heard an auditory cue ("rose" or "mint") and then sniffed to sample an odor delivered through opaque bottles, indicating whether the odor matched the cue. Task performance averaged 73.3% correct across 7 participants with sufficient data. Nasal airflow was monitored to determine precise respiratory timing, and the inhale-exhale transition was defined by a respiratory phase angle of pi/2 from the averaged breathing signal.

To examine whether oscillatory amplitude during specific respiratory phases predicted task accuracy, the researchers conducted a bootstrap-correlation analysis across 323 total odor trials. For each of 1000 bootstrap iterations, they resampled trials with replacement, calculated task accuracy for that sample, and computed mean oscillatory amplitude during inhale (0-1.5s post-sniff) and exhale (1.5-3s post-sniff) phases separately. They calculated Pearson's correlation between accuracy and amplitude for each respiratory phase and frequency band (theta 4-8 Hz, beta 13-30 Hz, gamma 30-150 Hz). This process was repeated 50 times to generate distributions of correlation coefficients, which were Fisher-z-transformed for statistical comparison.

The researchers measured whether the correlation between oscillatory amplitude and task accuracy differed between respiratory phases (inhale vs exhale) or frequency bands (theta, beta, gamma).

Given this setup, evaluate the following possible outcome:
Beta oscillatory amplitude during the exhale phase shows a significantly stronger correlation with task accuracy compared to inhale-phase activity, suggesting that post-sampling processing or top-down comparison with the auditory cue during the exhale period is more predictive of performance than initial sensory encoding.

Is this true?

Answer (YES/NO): NO